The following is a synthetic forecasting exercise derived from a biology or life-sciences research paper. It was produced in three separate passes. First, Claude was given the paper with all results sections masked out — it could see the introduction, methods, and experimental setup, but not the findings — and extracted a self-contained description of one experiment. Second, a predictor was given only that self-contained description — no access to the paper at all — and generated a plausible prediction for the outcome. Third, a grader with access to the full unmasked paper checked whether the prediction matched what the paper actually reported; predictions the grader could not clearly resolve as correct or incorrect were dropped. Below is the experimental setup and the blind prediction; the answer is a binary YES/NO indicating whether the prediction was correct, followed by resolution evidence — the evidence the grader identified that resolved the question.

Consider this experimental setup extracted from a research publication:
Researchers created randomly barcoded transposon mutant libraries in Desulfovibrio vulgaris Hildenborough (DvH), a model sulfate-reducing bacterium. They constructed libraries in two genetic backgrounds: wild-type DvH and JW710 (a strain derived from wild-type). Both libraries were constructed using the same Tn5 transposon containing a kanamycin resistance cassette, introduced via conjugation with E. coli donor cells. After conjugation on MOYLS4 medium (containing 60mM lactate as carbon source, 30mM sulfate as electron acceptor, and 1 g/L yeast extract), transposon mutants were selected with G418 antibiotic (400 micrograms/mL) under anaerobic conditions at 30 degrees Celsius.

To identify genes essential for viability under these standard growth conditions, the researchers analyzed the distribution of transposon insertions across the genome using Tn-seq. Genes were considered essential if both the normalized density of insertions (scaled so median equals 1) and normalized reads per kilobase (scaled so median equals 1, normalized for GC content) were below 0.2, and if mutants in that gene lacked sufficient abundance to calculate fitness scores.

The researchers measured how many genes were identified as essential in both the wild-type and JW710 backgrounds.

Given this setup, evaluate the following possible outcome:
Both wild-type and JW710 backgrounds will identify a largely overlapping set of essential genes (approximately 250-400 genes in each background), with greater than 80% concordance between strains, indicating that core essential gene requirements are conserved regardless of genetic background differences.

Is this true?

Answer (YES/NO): YES